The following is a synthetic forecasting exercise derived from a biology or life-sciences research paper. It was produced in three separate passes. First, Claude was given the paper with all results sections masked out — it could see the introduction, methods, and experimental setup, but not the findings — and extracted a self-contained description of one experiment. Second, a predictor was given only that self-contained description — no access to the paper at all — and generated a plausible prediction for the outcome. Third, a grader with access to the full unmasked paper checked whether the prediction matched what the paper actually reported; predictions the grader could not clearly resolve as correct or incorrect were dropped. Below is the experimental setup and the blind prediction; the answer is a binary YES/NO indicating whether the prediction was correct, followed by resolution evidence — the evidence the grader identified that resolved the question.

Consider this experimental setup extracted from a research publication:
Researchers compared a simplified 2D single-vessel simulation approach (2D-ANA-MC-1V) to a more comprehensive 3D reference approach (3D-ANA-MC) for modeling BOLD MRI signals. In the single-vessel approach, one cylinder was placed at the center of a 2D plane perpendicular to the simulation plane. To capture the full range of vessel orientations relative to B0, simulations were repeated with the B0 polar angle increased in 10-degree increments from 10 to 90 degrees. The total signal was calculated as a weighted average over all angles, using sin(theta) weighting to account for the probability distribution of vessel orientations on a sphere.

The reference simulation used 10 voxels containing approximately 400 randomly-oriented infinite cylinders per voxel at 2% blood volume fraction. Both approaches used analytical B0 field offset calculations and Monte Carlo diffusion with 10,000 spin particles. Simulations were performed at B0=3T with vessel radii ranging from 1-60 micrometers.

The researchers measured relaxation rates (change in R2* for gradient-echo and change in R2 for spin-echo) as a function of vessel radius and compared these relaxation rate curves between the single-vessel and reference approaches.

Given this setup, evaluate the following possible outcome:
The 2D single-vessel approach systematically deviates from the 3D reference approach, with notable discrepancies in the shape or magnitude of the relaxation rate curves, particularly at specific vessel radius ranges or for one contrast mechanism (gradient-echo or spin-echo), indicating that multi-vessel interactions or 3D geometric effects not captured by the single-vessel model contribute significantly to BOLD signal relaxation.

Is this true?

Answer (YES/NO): YES